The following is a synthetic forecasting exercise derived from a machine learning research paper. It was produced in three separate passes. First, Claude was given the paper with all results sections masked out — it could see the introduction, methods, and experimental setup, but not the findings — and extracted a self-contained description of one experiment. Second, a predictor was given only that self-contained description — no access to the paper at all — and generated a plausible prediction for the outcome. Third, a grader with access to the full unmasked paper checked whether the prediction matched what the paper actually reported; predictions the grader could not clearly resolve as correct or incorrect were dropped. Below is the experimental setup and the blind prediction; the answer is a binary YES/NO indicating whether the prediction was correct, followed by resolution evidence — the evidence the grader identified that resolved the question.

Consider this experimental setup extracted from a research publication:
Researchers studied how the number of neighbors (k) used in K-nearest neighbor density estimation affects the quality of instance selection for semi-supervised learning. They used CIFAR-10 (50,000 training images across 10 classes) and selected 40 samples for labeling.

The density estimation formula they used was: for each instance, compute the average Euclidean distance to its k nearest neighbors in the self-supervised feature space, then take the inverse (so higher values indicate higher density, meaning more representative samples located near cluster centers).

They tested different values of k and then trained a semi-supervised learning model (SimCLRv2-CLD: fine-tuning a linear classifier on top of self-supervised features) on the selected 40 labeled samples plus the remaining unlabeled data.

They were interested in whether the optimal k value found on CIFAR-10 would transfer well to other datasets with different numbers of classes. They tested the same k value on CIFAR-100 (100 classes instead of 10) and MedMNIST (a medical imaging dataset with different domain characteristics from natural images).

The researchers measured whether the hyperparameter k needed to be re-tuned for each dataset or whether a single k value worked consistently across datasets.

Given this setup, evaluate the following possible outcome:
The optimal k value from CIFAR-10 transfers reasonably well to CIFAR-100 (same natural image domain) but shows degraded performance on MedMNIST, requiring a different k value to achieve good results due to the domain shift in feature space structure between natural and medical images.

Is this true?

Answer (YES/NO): NO